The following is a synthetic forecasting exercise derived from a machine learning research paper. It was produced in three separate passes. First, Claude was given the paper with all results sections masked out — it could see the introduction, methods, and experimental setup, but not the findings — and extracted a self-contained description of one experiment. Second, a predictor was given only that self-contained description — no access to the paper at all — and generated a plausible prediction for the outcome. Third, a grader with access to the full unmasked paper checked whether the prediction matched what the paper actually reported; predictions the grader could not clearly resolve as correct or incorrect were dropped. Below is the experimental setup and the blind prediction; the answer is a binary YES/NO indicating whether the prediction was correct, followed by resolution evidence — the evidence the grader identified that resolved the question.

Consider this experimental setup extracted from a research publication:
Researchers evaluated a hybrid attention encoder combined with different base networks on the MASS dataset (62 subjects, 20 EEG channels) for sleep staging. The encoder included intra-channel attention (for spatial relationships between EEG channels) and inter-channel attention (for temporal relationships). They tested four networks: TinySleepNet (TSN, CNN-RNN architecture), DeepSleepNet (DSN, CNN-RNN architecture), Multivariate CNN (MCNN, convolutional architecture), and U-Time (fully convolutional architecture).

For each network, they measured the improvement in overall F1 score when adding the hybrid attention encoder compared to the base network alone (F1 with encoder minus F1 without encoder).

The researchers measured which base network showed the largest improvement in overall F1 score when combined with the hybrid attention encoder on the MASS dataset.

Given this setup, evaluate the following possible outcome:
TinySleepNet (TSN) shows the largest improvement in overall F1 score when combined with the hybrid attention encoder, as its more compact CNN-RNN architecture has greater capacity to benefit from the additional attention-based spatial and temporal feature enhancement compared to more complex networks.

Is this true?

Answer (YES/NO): NO